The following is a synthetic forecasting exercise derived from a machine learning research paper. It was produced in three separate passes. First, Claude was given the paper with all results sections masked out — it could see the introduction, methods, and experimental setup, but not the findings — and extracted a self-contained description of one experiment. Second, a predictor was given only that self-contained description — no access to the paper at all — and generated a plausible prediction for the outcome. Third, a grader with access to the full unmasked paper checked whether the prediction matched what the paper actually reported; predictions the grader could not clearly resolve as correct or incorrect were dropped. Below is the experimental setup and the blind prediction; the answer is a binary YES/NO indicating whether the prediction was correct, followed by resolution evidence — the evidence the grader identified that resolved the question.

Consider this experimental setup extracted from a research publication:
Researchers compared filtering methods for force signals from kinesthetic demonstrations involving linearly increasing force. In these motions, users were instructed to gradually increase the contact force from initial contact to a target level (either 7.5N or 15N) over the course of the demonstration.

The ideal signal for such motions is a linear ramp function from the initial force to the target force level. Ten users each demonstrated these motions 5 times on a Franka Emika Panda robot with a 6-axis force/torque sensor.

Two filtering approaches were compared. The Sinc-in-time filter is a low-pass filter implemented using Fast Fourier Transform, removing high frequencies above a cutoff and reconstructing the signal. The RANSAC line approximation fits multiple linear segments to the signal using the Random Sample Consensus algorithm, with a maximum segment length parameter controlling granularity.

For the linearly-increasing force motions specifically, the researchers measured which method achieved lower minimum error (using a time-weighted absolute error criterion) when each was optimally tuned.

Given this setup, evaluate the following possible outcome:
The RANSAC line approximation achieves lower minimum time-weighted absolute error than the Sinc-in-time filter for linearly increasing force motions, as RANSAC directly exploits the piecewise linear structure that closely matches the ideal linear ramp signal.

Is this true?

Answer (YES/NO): NO